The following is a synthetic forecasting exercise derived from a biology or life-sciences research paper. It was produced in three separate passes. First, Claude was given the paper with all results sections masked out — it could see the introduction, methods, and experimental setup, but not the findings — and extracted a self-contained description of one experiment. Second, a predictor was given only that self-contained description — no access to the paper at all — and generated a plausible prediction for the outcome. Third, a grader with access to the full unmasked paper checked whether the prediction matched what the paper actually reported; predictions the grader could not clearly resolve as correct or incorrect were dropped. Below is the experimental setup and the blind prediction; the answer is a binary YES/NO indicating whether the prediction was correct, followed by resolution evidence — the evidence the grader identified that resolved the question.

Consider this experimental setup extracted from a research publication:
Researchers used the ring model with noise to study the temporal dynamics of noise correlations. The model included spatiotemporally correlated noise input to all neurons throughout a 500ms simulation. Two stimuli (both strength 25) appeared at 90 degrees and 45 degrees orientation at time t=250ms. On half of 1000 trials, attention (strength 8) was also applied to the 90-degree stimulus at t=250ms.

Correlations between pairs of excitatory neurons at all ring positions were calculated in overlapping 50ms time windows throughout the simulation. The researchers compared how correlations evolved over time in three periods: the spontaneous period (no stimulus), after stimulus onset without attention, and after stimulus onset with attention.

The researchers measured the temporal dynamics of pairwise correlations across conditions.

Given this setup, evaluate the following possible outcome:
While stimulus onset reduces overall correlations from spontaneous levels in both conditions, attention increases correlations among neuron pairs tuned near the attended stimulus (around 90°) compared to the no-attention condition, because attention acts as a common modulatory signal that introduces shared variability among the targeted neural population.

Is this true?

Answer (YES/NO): NO